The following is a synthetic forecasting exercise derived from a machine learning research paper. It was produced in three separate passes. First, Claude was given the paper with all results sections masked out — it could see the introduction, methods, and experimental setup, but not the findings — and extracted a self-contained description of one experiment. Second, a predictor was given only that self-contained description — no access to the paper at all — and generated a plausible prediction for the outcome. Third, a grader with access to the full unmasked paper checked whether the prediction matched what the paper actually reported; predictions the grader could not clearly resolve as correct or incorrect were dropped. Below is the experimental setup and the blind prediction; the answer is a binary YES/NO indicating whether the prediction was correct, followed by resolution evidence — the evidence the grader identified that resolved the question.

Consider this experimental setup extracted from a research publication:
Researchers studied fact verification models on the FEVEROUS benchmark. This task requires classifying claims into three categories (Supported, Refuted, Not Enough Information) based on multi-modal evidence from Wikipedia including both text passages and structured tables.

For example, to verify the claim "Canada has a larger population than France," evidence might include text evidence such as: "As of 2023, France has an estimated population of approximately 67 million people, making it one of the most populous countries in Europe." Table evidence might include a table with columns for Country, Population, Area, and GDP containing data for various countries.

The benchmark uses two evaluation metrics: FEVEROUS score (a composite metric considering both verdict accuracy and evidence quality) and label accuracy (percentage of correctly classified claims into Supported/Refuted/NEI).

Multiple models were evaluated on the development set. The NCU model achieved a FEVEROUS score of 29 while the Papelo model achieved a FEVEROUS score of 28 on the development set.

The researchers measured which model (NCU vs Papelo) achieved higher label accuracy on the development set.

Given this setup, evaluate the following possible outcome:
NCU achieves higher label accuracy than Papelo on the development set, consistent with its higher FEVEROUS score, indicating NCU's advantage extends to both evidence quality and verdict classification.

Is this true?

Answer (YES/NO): NO